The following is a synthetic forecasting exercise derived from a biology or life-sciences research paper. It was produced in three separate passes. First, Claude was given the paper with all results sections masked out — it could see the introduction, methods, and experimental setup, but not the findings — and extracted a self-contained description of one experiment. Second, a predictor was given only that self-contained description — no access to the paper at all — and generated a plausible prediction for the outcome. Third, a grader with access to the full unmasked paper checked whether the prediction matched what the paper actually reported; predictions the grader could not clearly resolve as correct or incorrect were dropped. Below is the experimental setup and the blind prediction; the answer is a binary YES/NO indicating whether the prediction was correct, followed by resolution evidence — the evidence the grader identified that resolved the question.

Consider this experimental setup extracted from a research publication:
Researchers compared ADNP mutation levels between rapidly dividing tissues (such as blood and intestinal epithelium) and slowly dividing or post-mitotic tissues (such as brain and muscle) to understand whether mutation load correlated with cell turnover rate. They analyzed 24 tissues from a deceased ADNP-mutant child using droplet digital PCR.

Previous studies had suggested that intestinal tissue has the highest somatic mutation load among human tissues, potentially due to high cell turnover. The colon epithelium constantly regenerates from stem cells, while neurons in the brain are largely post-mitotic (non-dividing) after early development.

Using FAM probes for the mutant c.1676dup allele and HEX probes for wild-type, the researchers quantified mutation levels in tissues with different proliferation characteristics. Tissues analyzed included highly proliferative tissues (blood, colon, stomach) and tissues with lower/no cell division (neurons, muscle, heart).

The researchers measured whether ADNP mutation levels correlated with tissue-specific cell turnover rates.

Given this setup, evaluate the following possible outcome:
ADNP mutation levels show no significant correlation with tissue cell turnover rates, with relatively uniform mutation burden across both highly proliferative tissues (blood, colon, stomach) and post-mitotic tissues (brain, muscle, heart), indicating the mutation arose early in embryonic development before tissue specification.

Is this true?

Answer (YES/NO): NO